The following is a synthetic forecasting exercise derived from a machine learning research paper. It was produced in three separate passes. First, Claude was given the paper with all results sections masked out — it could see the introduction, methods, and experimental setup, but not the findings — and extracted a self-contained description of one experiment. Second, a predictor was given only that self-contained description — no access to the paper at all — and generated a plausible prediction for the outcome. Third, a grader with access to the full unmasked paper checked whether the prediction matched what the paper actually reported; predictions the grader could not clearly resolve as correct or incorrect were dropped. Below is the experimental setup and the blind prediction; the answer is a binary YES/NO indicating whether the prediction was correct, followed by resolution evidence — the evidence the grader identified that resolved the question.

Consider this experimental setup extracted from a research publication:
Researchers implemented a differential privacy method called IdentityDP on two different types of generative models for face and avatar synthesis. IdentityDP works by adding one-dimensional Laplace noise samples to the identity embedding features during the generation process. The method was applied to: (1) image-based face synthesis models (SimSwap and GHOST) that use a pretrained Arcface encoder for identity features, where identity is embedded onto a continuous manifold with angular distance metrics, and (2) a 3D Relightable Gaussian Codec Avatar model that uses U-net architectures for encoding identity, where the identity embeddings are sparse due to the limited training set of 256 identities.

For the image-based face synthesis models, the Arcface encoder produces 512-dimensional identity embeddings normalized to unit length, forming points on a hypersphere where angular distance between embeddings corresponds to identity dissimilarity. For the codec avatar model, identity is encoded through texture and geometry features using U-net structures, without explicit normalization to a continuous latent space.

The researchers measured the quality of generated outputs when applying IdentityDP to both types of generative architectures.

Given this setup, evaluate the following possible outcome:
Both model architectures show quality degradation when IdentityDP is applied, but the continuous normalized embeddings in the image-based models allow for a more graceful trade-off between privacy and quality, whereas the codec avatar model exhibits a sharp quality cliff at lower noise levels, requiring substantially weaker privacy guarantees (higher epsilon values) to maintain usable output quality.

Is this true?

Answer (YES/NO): NO